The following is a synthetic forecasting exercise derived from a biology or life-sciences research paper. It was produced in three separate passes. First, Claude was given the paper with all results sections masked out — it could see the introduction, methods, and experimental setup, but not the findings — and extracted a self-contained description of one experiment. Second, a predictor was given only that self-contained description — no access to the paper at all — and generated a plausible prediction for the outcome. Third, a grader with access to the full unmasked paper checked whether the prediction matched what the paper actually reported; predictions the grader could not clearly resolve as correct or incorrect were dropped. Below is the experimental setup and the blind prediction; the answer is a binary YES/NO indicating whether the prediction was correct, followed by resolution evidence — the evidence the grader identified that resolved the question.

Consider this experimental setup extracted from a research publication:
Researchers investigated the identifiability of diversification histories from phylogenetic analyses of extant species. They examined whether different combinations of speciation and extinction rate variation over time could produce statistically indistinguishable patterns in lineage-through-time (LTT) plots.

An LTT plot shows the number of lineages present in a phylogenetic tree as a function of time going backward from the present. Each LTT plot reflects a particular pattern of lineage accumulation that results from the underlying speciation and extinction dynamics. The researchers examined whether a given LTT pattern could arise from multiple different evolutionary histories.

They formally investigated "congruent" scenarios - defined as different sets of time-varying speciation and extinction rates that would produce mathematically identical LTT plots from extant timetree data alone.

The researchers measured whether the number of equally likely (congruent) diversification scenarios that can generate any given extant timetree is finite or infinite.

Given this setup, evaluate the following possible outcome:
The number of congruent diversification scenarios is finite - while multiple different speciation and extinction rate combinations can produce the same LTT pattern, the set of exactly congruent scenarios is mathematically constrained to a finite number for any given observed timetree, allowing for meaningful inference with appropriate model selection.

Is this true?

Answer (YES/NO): NO